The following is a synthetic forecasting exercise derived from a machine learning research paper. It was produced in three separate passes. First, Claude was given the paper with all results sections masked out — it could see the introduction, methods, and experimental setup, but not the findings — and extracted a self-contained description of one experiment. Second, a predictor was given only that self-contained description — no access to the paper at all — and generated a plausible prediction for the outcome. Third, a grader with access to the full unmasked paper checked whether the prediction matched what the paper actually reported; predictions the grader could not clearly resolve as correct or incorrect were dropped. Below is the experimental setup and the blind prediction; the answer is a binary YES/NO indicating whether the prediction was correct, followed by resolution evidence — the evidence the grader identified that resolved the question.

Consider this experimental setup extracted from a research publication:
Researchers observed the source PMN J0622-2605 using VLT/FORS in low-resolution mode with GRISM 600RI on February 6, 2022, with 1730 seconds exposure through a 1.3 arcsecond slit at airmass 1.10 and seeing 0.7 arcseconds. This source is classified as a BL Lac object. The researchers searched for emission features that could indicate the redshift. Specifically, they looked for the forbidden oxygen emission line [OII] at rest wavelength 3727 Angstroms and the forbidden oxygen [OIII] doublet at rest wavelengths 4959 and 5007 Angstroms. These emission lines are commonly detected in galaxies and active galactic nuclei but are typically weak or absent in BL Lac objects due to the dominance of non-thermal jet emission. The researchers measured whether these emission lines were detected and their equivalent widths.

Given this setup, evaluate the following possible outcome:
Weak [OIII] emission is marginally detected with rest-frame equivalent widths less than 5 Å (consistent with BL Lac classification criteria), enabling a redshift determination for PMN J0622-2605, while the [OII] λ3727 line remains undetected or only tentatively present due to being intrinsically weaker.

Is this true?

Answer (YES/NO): NO